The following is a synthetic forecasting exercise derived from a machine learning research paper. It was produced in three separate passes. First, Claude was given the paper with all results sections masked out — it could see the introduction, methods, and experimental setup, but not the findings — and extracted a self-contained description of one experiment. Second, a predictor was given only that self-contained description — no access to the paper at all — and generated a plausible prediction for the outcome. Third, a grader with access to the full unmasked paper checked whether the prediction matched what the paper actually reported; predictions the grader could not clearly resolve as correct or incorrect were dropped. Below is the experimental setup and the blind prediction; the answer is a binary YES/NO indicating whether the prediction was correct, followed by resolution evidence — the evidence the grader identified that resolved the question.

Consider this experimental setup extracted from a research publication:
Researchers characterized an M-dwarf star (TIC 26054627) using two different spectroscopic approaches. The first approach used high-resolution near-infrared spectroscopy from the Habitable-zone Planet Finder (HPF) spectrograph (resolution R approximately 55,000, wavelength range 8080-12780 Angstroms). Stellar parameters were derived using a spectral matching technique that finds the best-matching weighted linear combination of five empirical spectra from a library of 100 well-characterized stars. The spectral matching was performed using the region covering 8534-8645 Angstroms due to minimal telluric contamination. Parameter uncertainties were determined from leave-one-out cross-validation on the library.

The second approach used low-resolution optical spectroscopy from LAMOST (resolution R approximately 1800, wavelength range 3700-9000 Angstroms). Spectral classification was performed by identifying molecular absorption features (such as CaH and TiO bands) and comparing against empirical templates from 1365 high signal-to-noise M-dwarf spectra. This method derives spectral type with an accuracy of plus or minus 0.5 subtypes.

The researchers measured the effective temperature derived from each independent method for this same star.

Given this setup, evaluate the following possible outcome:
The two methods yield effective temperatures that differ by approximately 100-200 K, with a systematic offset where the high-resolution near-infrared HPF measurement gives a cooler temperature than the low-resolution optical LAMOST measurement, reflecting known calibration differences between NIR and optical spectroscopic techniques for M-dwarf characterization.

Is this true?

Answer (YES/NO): NO